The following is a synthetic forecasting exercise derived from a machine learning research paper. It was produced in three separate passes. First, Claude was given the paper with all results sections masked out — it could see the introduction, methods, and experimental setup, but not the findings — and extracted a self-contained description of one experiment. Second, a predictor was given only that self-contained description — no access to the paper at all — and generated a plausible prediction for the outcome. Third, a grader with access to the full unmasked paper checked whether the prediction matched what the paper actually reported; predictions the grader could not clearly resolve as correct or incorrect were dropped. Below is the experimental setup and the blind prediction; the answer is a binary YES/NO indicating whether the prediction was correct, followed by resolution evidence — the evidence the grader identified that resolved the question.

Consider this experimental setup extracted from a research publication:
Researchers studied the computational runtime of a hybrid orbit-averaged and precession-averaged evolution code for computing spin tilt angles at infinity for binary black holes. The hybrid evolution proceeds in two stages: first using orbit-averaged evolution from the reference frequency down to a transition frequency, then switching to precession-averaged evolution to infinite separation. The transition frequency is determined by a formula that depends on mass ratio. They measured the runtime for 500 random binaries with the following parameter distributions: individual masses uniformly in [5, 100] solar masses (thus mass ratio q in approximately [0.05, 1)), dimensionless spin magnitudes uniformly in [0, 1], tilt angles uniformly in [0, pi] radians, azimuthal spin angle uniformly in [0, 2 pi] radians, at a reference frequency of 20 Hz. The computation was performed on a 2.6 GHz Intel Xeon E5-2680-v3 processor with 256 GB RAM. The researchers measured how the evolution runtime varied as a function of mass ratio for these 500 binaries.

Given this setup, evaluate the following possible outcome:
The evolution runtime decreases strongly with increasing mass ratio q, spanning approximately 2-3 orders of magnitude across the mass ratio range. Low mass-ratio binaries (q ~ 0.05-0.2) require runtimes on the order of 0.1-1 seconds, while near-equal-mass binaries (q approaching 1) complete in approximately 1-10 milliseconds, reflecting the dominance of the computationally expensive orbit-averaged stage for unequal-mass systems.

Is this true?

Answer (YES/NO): NO